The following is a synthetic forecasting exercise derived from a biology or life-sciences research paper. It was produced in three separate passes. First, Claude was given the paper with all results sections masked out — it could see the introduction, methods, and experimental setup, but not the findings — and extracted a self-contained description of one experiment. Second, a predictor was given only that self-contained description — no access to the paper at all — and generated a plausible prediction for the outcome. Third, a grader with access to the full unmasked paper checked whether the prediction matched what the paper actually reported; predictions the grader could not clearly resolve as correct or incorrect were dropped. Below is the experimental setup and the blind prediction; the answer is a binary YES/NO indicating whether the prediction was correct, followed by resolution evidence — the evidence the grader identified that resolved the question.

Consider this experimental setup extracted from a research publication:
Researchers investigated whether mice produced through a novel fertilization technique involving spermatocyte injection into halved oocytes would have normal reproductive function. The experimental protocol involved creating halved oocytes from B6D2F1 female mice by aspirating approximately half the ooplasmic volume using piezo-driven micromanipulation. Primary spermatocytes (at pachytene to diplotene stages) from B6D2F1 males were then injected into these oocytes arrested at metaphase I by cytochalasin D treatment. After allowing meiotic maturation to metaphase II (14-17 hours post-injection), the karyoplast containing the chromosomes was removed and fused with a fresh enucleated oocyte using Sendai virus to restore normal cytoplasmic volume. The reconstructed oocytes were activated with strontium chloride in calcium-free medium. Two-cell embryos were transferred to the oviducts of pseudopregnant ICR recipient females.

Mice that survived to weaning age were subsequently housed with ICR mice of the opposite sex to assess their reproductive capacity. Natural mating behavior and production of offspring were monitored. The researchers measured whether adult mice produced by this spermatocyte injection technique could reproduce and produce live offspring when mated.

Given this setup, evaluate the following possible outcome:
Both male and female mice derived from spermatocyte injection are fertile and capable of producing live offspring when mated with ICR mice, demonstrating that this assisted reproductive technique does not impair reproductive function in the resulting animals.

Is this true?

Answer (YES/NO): YES